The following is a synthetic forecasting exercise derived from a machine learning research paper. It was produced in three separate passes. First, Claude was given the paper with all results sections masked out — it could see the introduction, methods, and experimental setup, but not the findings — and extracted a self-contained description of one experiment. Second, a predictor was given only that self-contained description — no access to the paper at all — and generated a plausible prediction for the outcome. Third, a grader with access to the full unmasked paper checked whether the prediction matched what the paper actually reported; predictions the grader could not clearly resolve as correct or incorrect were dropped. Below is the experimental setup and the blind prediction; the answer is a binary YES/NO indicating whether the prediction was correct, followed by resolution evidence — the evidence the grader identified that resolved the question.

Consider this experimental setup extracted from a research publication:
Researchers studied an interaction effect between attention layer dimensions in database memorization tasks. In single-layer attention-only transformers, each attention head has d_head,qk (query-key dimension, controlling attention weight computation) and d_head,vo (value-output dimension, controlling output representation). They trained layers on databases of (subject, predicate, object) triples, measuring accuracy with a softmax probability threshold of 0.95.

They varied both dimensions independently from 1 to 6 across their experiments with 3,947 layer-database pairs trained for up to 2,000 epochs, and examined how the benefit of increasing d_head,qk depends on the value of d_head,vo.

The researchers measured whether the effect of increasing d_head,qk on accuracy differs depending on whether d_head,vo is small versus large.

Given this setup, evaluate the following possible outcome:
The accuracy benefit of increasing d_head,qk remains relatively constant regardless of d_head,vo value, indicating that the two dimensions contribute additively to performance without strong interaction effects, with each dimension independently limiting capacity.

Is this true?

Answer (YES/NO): NO